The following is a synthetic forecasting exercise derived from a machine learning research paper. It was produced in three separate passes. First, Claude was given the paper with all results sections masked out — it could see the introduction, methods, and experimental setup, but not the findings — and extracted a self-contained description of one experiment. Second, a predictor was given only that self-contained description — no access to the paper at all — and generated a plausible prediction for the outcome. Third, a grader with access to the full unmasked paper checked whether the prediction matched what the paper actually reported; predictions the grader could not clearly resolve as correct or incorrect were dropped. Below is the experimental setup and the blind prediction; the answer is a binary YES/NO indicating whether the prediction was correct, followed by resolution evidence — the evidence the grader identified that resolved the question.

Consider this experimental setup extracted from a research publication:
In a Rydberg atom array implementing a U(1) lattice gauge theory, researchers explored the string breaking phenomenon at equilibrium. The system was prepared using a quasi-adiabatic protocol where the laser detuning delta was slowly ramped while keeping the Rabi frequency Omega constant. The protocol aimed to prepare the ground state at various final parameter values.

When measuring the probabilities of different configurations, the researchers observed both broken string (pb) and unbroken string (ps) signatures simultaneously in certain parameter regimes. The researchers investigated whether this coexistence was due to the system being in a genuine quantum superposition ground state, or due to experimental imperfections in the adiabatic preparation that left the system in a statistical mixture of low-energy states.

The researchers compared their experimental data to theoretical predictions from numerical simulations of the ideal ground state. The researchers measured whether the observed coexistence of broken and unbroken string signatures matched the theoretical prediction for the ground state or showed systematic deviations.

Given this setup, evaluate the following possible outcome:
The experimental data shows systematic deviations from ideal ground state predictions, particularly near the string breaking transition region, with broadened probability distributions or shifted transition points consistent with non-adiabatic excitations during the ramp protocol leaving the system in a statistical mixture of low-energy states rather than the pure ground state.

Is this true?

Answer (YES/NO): YES